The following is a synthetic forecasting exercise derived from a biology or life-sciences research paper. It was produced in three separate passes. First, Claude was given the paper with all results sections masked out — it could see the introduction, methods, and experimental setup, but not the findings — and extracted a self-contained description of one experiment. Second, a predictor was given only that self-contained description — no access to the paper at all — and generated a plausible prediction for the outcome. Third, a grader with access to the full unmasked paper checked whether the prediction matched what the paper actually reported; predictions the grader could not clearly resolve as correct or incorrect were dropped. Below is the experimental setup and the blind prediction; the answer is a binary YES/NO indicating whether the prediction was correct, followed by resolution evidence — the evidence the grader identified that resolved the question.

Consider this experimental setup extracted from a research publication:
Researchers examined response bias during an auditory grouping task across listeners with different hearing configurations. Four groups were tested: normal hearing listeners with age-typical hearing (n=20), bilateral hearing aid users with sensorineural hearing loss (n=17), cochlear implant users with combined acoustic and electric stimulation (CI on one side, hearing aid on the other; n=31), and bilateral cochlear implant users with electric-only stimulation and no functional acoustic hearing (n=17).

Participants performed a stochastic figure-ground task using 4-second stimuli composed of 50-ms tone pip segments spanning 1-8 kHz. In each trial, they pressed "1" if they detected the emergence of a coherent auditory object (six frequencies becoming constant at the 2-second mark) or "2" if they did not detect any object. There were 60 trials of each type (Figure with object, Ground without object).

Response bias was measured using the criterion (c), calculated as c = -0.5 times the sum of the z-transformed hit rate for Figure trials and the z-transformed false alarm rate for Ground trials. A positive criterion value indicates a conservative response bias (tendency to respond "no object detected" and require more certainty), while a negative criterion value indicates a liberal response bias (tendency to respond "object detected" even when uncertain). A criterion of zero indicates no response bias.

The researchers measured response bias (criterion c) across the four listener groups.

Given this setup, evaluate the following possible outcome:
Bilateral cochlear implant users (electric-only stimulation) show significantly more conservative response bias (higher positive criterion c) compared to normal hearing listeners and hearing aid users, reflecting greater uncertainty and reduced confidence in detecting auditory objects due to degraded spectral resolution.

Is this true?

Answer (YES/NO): NO